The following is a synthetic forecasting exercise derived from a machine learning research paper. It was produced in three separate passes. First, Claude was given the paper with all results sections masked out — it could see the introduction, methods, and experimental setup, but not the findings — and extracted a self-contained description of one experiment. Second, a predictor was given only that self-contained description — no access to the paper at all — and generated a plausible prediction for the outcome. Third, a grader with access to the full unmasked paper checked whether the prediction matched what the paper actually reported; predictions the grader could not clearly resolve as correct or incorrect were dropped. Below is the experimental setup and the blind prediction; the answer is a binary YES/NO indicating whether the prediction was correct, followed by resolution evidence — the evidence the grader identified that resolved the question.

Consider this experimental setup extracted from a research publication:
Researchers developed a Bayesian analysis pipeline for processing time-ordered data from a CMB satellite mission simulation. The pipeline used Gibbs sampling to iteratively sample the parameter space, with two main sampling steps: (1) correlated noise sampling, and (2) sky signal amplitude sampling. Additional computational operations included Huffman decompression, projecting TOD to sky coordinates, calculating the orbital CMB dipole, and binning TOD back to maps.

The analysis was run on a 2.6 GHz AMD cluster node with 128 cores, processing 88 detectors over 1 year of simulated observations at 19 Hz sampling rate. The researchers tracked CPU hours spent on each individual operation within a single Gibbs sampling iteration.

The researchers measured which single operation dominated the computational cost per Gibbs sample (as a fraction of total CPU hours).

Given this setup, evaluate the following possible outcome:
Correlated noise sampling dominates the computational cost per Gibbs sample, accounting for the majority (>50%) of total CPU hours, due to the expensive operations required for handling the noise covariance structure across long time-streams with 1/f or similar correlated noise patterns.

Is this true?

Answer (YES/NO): NO